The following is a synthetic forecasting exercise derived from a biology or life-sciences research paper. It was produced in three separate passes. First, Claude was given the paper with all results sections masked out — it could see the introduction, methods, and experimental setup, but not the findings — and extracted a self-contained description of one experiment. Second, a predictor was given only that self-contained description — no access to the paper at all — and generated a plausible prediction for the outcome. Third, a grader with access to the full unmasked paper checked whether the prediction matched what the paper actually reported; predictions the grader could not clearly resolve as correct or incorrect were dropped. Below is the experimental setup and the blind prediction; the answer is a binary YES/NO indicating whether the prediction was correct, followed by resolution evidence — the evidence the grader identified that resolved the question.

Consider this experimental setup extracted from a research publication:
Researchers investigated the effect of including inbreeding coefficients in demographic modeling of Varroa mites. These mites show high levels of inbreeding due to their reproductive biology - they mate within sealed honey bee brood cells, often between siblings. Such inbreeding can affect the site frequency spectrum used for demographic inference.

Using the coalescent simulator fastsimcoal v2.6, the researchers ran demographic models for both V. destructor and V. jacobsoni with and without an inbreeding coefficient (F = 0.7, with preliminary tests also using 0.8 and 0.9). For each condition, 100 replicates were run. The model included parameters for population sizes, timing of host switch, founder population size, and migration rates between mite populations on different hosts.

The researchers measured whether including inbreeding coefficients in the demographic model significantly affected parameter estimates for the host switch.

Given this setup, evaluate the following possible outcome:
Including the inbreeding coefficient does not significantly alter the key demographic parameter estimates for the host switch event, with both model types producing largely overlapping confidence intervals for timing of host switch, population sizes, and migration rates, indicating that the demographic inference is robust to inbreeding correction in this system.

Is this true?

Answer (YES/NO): YES